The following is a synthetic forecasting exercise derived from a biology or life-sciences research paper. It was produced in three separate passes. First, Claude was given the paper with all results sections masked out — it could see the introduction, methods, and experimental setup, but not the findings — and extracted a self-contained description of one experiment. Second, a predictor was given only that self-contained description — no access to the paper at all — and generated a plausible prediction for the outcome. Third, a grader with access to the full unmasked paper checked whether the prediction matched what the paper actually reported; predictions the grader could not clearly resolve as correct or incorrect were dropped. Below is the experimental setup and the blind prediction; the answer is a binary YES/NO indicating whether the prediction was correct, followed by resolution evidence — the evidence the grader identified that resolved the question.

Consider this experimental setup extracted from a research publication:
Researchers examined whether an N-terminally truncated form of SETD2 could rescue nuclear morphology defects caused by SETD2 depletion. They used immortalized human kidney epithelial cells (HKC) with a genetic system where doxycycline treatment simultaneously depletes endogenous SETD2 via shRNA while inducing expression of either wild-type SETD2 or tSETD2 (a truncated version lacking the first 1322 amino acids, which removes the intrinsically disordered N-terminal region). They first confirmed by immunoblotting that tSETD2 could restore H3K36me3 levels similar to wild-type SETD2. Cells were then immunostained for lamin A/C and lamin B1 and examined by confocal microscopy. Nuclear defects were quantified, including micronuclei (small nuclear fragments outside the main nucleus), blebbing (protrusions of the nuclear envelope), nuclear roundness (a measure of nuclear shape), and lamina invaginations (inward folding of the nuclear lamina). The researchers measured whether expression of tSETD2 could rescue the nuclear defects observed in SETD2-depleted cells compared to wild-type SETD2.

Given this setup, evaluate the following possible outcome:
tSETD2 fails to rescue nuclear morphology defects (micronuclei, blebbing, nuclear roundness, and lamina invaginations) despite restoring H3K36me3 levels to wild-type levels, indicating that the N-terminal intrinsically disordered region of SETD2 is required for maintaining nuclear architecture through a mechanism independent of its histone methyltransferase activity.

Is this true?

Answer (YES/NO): NO